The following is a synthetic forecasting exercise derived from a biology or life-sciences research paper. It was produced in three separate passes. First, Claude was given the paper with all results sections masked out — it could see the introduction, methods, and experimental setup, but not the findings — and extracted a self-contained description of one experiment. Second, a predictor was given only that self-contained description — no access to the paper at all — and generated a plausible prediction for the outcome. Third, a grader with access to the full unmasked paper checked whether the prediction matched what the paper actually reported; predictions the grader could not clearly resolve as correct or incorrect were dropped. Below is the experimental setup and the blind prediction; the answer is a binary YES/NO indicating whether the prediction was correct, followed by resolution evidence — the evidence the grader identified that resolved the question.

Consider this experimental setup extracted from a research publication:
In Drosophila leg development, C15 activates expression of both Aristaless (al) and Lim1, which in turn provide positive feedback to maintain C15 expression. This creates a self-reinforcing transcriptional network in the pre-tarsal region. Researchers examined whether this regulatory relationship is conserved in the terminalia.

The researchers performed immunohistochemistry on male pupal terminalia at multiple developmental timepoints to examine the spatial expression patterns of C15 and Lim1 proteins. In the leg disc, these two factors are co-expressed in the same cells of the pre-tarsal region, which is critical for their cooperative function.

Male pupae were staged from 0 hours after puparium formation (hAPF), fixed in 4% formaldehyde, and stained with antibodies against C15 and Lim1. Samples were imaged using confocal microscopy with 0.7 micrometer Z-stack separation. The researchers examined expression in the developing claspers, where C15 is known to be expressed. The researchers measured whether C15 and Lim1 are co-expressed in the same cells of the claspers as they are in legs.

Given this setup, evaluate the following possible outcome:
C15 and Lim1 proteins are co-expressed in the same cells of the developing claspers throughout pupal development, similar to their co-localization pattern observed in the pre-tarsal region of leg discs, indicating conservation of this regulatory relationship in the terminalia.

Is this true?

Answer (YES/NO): NO